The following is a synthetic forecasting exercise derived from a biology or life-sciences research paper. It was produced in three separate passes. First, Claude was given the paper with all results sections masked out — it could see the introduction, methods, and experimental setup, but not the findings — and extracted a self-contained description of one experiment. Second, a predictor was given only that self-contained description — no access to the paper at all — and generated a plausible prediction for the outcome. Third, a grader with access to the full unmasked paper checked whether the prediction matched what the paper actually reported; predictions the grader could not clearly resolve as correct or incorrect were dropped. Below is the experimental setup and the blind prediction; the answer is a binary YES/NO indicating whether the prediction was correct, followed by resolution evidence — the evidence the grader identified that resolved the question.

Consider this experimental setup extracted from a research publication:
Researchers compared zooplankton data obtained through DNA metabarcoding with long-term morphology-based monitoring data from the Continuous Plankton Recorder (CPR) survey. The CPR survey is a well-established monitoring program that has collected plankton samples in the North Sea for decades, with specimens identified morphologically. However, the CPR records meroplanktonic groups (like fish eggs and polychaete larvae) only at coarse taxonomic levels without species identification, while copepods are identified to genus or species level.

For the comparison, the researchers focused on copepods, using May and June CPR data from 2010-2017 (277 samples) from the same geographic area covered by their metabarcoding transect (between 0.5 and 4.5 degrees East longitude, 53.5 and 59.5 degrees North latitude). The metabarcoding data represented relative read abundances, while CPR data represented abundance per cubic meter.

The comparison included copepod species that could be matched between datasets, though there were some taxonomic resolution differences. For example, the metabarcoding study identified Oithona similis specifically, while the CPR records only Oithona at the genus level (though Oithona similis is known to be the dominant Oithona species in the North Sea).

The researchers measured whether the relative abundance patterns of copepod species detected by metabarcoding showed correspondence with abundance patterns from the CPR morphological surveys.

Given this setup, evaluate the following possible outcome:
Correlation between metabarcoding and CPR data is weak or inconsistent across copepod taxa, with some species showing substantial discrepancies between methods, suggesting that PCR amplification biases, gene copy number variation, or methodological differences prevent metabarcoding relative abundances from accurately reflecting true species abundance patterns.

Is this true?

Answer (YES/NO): NO